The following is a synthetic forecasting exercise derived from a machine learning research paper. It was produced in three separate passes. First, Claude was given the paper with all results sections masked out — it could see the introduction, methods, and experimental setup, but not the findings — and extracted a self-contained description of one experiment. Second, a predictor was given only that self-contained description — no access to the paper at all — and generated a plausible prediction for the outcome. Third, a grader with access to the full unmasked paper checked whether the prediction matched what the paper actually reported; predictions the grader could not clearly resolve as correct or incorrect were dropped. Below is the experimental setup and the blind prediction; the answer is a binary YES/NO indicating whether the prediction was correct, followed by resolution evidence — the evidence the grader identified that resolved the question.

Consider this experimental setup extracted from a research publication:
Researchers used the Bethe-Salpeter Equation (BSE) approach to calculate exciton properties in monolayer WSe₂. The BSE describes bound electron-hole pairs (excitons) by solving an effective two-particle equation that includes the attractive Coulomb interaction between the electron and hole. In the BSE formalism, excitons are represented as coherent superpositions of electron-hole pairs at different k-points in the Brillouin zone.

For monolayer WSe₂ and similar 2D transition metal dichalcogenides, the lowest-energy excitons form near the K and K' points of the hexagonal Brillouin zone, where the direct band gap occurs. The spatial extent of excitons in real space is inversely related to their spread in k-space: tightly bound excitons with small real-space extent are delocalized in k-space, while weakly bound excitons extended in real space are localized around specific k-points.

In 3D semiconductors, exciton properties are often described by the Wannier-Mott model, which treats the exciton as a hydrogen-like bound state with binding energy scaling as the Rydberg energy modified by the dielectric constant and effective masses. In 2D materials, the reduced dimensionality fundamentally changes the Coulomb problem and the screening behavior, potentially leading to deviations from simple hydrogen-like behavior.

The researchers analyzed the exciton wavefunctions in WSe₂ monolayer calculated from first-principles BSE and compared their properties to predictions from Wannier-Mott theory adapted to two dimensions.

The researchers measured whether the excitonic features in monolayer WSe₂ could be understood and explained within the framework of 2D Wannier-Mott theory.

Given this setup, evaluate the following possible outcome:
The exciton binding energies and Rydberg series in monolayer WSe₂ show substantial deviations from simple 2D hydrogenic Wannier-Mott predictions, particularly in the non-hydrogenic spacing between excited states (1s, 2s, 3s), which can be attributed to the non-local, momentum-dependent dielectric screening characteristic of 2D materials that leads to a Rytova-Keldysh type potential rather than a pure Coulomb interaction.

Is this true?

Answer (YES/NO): YES